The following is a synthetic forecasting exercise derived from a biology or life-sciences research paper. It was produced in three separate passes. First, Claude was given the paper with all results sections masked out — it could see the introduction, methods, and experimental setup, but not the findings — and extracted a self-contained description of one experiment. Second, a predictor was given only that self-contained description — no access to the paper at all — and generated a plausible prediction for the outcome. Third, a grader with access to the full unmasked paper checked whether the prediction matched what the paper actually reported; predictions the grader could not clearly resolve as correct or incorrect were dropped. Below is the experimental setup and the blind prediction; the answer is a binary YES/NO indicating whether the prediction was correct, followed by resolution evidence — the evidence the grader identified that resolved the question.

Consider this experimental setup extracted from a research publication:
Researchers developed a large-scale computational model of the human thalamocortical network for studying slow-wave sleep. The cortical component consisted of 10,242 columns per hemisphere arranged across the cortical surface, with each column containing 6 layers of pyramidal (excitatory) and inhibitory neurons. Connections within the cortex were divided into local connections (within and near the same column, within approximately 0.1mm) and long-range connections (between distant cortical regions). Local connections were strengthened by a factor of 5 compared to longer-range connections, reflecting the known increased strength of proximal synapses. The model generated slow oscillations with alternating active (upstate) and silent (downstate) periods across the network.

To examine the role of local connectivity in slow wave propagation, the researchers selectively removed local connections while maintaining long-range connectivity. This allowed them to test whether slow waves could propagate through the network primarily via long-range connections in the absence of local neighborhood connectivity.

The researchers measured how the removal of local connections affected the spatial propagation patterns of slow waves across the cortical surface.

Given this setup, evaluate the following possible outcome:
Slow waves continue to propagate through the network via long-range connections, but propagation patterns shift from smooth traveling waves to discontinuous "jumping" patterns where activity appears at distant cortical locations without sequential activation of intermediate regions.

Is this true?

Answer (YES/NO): YES